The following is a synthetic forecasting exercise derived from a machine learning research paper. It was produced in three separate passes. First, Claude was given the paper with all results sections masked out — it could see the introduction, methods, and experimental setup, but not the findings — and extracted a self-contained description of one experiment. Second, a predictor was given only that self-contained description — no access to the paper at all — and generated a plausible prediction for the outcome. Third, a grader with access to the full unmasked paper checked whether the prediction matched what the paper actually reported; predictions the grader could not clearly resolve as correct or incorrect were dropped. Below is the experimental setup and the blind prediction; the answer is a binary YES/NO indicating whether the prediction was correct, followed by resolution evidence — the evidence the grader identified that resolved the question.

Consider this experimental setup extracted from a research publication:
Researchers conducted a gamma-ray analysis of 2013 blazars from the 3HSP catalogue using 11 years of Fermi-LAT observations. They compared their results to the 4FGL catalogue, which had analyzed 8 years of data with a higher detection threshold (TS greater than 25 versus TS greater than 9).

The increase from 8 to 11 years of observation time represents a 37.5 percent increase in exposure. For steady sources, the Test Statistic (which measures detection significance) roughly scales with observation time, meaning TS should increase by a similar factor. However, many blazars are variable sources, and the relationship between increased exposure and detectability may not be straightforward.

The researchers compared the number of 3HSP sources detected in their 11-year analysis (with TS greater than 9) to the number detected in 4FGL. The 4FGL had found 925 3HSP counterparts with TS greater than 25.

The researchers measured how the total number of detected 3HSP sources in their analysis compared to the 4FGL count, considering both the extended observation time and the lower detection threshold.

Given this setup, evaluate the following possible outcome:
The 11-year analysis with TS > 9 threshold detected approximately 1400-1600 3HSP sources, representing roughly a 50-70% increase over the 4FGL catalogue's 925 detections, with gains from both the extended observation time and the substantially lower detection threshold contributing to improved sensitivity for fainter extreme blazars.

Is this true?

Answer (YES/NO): NO